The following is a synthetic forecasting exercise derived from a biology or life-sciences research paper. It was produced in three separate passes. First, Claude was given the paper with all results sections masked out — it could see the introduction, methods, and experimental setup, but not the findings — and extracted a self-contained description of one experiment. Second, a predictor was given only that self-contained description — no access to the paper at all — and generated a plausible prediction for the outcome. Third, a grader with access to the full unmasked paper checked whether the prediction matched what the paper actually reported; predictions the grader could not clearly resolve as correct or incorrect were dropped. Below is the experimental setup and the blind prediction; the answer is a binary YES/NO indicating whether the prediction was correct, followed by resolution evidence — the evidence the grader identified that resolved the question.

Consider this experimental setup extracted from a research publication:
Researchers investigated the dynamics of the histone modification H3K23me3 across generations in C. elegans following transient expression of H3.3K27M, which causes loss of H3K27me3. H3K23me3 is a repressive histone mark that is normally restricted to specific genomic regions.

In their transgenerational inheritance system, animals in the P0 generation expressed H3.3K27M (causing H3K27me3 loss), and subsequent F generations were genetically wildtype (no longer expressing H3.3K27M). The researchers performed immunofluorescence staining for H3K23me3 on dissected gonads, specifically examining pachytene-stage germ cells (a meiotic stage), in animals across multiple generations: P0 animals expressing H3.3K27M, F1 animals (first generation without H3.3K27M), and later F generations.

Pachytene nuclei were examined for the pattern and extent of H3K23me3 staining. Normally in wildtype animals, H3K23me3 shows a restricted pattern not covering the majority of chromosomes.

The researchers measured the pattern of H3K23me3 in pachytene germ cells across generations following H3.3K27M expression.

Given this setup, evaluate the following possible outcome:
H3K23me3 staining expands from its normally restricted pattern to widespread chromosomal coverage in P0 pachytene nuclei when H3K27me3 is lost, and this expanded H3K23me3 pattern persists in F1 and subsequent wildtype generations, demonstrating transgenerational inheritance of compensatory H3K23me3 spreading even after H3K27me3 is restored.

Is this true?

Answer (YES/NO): NO